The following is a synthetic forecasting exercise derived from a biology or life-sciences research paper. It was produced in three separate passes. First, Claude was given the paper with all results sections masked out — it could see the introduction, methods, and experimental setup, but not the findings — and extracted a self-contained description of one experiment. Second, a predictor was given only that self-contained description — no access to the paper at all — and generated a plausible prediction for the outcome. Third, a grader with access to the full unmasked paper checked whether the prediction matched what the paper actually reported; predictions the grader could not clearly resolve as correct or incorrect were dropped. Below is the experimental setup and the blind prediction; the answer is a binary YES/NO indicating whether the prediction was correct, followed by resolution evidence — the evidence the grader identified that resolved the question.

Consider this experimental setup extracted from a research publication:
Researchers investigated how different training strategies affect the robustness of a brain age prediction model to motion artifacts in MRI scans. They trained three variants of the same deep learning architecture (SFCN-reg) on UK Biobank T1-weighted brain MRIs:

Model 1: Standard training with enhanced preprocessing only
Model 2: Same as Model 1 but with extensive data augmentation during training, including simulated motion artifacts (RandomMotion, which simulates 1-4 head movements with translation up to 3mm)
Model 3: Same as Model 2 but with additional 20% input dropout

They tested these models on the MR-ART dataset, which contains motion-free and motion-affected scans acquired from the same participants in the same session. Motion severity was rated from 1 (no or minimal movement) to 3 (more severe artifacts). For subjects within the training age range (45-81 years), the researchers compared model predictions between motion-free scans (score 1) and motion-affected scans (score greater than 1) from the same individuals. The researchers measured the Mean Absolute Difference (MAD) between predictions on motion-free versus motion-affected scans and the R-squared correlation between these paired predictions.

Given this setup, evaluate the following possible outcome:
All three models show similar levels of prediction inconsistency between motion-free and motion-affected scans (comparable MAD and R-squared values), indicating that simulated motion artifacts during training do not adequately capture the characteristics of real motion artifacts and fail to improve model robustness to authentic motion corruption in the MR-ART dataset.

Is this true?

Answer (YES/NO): NO